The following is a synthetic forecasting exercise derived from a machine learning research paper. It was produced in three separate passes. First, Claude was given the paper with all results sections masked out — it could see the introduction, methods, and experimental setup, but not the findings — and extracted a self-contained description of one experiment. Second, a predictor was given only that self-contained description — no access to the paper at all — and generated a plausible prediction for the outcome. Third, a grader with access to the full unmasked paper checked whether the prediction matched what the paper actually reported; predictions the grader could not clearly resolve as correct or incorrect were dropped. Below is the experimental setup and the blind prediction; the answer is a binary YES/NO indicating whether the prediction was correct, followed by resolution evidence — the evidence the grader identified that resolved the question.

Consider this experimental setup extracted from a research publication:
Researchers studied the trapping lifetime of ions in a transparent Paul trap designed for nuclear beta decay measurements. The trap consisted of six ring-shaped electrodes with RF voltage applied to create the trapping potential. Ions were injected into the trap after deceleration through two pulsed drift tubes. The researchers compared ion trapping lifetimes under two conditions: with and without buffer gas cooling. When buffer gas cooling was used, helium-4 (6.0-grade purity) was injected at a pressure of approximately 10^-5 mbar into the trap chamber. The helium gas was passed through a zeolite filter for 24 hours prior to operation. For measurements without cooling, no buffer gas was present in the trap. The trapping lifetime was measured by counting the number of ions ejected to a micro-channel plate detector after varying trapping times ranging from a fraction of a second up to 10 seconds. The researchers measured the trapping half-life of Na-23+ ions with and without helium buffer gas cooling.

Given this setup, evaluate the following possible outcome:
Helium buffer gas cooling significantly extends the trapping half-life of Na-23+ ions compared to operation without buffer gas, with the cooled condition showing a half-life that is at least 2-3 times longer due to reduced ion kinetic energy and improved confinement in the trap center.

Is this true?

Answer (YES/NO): YES